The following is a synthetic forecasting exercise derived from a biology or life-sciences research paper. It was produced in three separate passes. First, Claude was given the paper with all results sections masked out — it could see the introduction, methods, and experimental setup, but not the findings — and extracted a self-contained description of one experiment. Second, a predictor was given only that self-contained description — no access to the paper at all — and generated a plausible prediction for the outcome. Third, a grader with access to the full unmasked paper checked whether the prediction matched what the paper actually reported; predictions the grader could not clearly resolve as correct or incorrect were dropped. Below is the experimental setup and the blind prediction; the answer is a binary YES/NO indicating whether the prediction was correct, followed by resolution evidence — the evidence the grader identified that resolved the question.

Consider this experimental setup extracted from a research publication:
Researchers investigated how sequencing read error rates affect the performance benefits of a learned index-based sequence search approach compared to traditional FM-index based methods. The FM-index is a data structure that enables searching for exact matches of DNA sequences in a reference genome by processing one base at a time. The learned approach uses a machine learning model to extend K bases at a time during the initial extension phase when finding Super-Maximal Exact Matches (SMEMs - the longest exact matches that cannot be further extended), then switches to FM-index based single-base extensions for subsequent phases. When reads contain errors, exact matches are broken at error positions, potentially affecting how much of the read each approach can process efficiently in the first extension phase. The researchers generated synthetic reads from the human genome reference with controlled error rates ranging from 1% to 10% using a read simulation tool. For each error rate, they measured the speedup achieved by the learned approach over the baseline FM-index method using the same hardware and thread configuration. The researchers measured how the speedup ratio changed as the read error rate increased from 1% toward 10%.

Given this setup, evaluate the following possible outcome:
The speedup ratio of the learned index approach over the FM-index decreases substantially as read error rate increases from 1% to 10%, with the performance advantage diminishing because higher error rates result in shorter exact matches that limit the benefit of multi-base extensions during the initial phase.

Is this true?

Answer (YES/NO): NO